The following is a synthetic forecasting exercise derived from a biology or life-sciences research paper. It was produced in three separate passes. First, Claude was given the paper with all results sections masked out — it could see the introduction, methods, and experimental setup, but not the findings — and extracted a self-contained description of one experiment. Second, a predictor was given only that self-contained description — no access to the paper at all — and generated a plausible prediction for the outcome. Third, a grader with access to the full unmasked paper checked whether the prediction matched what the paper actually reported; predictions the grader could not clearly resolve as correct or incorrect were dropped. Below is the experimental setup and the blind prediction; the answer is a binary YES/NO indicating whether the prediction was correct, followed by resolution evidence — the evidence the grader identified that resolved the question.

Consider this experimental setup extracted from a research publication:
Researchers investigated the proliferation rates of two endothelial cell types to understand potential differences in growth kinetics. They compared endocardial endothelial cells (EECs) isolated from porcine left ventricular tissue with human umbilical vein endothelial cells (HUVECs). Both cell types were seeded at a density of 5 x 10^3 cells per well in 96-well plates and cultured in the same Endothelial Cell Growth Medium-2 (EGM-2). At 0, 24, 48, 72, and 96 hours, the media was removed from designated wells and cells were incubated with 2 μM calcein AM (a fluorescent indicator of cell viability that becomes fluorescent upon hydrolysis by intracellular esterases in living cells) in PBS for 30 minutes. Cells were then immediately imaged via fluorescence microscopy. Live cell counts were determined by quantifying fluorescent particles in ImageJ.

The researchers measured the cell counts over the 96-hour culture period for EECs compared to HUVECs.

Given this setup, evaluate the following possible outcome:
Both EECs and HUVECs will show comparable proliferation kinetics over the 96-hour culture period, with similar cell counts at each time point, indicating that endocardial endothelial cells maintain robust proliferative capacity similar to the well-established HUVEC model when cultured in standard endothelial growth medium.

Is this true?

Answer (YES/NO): NO